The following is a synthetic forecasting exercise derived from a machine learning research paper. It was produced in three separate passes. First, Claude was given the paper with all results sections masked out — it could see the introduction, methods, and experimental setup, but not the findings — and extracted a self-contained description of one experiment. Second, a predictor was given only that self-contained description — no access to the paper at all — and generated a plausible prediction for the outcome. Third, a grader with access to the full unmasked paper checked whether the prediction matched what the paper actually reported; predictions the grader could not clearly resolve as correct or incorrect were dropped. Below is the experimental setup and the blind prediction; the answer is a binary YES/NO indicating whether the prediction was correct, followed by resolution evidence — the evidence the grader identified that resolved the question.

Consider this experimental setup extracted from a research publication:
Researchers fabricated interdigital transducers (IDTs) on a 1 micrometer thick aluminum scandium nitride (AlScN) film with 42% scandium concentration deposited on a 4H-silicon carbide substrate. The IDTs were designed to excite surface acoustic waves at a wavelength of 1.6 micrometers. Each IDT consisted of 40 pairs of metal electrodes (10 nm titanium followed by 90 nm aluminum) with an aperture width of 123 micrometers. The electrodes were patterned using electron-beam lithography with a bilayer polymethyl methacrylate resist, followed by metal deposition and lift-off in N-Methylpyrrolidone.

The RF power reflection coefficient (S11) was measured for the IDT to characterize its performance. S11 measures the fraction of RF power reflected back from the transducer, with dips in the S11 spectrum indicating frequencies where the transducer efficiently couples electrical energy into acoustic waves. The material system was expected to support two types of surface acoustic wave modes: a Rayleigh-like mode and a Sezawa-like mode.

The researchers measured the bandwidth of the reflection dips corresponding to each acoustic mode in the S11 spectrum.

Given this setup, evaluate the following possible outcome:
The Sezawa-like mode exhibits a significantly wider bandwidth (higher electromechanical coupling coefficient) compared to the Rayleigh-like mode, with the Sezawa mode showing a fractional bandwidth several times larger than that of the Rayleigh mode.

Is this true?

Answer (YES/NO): YES